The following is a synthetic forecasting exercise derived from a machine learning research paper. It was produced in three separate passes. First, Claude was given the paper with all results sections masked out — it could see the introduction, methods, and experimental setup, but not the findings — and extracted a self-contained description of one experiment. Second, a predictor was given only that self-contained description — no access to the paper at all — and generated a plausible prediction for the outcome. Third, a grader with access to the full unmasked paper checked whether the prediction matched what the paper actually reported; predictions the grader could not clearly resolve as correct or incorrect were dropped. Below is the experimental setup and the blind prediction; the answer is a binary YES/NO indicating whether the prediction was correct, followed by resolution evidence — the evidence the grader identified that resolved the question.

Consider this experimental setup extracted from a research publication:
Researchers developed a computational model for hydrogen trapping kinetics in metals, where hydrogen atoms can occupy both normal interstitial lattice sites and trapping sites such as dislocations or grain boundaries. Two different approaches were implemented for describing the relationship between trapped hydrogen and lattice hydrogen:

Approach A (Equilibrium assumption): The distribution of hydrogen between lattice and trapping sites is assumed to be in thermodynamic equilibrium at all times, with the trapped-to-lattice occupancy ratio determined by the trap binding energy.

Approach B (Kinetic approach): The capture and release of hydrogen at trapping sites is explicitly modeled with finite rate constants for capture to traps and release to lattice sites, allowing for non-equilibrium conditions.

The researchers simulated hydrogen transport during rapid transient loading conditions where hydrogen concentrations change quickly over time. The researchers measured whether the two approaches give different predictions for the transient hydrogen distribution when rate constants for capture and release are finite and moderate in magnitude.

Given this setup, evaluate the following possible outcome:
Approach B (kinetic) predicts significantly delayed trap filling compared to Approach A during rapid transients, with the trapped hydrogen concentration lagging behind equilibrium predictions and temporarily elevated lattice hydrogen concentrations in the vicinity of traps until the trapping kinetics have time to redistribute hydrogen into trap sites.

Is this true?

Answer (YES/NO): NO